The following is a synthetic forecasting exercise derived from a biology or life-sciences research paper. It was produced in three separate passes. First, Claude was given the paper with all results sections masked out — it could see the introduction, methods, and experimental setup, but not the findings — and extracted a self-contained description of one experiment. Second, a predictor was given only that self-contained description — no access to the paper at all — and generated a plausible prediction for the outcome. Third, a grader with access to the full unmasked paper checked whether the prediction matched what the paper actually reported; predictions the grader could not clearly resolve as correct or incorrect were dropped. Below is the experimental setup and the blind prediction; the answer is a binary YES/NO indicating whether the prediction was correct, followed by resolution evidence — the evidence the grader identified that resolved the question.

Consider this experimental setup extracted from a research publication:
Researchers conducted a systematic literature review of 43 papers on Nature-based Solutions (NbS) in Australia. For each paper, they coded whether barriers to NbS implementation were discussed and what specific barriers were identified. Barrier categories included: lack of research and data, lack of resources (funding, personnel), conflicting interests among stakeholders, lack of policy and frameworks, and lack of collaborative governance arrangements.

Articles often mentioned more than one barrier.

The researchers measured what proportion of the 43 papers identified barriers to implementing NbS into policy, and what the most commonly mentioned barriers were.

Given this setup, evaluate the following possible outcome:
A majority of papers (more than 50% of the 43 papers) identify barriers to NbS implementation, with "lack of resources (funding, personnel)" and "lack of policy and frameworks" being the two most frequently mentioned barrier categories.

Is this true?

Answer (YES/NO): NO